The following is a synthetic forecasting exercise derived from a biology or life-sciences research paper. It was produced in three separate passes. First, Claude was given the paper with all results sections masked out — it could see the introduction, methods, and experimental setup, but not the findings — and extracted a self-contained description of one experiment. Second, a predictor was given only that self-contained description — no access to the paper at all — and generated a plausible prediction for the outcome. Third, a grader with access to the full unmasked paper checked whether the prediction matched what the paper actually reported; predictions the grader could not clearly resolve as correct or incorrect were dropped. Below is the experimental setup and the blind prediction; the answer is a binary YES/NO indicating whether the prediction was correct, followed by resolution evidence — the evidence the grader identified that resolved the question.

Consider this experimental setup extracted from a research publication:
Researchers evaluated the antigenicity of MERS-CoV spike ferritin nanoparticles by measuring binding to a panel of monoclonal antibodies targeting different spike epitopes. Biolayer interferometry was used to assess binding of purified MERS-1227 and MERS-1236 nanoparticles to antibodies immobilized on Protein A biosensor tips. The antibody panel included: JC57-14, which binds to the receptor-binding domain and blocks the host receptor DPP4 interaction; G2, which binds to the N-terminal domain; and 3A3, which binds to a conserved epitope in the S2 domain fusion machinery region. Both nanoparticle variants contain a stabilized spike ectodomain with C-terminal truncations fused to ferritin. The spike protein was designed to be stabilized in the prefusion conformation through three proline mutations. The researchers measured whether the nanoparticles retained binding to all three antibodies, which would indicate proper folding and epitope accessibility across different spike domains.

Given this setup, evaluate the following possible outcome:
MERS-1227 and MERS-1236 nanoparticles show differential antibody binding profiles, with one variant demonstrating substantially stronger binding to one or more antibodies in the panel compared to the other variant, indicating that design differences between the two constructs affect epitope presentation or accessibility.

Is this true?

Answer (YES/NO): NO